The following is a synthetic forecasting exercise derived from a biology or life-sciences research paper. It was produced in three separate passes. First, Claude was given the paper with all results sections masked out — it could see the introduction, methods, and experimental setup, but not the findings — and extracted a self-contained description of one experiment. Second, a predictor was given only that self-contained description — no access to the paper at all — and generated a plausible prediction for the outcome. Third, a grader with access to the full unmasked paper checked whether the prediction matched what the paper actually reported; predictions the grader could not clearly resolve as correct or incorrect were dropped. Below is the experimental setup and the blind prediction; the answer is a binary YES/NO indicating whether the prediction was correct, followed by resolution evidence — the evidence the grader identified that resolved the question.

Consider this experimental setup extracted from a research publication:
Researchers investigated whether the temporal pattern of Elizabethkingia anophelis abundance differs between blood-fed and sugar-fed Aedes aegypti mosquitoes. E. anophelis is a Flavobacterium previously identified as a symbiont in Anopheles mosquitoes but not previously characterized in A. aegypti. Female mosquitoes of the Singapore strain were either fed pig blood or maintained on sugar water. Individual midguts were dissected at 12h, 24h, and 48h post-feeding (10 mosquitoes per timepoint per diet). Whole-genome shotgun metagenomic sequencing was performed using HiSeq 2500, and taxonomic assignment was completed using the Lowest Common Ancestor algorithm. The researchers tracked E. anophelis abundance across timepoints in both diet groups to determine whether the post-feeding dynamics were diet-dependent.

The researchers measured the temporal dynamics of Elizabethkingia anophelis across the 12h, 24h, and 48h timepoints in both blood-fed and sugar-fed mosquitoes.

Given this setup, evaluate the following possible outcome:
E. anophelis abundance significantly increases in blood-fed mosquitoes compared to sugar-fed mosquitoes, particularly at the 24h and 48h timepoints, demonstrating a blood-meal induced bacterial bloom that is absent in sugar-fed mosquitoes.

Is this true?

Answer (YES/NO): NO